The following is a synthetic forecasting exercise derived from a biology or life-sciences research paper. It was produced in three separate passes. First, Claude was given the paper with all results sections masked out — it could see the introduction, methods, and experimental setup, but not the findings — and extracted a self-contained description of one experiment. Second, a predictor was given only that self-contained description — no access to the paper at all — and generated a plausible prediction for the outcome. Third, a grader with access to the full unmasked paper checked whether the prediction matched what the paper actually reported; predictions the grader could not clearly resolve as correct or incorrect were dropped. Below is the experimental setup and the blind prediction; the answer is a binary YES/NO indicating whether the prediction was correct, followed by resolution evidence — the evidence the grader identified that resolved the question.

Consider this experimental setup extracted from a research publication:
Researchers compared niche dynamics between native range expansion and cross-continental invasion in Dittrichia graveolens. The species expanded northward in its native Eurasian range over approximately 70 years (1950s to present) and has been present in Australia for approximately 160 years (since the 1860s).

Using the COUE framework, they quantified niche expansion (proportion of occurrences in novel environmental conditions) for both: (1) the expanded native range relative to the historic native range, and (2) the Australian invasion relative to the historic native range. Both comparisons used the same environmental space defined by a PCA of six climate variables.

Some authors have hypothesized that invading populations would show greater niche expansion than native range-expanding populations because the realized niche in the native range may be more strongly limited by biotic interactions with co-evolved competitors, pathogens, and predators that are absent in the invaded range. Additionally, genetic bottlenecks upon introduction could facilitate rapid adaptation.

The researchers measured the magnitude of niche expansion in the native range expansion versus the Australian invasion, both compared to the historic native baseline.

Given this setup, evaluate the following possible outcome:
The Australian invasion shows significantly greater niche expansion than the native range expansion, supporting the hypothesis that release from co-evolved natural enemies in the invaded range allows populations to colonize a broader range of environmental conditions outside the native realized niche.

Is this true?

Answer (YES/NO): NO